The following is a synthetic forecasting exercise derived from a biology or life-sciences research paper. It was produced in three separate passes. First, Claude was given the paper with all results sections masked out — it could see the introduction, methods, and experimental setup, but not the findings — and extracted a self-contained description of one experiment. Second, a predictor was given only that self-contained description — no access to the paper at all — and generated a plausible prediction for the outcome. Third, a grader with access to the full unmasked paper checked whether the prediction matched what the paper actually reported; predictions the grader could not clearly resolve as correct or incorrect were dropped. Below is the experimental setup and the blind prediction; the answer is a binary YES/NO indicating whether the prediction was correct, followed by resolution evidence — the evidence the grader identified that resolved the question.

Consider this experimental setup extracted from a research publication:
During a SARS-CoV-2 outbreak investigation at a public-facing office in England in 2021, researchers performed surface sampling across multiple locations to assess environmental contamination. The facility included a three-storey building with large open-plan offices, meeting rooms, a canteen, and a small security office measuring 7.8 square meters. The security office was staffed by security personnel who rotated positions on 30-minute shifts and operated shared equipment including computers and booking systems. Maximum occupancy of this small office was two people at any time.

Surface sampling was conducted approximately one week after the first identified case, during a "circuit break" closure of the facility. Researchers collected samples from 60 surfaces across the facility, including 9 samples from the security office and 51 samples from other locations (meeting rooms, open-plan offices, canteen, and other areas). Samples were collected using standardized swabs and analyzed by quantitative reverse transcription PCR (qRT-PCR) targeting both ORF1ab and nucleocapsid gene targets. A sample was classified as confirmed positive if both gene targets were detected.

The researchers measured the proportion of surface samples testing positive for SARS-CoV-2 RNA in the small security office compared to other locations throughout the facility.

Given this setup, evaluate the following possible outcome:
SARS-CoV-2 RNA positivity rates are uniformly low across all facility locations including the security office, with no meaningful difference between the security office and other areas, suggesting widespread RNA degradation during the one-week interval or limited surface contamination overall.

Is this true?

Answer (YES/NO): NO